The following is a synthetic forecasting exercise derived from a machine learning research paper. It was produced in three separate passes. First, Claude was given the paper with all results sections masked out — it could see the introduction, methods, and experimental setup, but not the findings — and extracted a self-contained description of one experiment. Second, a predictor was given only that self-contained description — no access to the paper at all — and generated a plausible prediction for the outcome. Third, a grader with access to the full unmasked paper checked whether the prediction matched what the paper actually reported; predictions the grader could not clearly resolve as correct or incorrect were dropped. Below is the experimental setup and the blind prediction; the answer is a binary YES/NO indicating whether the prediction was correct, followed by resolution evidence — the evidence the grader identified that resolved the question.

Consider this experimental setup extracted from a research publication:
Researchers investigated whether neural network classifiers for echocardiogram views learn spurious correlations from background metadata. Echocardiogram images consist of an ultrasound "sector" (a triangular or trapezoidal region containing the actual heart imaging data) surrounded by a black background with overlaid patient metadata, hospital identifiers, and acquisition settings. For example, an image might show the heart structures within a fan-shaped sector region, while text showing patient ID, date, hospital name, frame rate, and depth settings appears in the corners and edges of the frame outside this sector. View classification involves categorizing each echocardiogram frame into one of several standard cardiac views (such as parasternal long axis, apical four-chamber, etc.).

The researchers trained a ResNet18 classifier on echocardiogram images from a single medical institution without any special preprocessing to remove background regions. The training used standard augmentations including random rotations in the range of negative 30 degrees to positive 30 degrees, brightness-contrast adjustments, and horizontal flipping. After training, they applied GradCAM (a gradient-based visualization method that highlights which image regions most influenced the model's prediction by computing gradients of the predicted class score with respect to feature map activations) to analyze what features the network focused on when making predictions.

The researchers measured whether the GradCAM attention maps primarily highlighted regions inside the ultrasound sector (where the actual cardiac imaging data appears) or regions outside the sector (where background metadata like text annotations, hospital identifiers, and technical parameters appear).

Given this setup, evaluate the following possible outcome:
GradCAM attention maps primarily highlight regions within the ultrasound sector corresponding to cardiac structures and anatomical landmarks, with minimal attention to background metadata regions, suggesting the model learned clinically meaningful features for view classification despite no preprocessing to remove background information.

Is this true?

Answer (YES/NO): NO